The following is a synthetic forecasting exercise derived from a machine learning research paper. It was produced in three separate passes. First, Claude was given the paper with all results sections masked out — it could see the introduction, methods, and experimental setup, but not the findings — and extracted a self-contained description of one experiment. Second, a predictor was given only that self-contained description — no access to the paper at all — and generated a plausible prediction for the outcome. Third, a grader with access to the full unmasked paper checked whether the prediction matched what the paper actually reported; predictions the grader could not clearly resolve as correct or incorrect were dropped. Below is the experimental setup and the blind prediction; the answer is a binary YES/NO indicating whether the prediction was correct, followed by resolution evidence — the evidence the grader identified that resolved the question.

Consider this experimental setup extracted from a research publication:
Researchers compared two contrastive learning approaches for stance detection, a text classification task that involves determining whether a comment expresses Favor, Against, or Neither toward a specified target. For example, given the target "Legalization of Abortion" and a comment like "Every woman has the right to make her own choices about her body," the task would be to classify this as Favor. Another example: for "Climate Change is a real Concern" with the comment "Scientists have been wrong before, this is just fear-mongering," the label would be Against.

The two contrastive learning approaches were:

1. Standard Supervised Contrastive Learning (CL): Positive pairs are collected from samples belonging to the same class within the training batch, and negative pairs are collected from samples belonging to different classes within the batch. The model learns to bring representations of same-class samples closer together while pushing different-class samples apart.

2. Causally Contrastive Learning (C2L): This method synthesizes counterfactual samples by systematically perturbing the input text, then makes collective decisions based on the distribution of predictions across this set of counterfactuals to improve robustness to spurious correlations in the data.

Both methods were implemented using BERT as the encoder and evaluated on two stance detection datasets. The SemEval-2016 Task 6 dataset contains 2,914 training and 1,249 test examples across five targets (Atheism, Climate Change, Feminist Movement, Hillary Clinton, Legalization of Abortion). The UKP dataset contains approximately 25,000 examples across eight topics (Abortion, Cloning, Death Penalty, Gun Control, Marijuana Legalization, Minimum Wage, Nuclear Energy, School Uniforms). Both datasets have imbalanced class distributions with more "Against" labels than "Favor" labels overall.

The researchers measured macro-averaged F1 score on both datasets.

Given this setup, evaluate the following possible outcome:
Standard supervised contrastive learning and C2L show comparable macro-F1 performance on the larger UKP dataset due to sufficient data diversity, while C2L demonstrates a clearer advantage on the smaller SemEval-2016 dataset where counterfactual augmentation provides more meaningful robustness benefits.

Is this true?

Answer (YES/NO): NO